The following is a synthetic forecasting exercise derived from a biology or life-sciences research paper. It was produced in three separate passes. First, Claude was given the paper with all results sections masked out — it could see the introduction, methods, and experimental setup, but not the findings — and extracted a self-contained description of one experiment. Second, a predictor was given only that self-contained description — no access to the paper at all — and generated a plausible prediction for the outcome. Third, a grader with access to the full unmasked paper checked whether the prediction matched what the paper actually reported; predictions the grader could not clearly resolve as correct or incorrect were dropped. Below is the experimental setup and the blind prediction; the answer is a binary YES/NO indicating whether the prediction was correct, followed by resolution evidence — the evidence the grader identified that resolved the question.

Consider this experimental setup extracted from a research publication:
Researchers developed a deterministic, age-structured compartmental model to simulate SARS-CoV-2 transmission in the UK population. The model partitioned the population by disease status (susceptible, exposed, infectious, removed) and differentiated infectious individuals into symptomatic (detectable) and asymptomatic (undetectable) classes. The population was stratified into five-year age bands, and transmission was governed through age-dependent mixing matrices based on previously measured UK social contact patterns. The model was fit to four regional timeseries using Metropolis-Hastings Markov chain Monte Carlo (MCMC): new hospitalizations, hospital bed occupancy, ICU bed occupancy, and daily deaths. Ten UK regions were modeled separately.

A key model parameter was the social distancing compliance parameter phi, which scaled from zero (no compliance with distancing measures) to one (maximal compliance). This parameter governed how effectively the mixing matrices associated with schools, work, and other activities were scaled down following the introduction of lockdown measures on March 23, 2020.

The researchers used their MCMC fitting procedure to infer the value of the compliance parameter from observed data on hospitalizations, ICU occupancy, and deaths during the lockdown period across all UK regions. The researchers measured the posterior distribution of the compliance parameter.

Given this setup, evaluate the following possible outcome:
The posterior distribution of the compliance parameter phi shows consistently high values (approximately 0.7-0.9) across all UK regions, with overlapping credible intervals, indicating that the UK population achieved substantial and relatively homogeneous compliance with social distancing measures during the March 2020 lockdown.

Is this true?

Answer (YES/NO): NO